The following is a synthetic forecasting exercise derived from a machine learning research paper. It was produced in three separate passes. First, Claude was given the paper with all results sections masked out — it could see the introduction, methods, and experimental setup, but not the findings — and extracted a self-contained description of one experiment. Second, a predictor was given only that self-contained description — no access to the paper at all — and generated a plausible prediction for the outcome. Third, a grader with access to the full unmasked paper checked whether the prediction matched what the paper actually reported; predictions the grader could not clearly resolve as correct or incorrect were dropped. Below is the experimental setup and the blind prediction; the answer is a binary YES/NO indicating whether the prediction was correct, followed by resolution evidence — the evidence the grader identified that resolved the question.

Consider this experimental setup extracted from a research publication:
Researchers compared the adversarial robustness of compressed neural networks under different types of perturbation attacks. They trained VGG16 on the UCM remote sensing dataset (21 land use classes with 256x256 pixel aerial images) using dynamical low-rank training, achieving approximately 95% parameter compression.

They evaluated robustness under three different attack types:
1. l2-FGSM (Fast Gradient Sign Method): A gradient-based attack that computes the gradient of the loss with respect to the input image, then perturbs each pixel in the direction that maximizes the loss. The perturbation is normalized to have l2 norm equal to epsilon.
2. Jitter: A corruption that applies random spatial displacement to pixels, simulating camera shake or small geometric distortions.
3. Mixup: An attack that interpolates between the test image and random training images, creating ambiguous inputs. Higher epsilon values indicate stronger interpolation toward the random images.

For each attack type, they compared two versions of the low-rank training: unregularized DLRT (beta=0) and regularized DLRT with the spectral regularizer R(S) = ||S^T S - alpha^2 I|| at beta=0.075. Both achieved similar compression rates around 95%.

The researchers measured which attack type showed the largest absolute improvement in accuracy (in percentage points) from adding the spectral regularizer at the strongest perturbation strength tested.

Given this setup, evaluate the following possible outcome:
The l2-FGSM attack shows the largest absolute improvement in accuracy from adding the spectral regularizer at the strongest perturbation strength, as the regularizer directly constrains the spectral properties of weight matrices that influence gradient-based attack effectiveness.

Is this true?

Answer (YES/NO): NO